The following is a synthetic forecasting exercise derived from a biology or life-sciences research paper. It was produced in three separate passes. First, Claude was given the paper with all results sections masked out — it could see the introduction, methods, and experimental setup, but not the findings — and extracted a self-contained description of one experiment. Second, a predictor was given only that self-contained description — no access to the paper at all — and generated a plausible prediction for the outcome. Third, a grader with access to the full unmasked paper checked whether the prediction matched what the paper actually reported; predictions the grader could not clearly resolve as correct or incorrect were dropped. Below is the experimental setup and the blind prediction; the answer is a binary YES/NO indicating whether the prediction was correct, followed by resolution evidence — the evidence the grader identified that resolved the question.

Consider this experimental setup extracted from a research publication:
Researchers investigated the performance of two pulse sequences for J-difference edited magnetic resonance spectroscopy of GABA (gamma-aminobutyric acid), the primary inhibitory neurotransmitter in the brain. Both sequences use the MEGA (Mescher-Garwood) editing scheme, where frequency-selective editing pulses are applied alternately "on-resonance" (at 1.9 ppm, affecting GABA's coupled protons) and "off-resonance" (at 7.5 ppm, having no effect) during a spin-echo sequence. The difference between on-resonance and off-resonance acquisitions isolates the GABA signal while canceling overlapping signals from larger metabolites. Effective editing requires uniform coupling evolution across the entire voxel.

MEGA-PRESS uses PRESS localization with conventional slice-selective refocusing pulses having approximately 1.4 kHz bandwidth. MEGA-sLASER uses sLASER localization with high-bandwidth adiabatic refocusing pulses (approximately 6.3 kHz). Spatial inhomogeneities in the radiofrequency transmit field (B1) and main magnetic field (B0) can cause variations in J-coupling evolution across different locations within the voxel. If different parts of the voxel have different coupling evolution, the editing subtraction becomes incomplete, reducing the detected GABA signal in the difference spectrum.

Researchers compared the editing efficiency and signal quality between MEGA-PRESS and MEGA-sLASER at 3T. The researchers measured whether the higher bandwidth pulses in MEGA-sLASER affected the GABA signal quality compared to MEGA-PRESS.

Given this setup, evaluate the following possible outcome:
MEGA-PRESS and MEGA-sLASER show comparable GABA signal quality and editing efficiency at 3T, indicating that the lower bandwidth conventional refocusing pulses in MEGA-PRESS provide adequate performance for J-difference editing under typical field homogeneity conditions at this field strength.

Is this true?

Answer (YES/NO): NO